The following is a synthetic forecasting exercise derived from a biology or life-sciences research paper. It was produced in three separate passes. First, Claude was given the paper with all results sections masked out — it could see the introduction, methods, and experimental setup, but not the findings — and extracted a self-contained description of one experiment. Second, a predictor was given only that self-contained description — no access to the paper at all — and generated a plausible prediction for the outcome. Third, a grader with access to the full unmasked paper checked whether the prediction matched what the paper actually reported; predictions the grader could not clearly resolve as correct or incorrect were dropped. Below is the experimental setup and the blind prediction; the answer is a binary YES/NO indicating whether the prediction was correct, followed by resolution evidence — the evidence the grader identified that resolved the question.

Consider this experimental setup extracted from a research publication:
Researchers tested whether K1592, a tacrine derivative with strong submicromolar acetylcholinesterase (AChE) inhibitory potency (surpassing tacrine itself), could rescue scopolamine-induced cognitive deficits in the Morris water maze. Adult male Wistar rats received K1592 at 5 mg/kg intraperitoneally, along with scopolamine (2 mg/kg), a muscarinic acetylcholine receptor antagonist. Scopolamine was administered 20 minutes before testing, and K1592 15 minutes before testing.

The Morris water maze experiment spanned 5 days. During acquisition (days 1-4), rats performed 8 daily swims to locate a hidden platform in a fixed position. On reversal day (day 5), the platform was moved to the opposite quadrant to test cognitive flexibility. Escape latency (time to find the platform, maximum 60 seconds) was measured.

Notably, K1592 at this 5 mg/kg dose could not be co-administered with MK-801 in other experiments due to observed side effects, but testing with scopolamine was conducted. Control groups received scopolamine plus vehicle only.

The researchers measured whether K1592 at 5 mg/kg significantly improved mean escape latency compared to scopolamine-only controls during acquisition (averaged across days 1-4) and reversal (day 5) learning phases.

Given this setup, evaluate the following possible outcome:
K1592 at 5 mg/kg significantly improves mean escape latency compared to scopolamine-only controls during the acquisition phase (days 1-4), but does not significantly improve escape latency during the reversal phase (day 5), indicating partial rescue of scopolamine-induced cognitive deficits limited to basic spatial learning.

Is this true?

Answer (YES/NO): NO